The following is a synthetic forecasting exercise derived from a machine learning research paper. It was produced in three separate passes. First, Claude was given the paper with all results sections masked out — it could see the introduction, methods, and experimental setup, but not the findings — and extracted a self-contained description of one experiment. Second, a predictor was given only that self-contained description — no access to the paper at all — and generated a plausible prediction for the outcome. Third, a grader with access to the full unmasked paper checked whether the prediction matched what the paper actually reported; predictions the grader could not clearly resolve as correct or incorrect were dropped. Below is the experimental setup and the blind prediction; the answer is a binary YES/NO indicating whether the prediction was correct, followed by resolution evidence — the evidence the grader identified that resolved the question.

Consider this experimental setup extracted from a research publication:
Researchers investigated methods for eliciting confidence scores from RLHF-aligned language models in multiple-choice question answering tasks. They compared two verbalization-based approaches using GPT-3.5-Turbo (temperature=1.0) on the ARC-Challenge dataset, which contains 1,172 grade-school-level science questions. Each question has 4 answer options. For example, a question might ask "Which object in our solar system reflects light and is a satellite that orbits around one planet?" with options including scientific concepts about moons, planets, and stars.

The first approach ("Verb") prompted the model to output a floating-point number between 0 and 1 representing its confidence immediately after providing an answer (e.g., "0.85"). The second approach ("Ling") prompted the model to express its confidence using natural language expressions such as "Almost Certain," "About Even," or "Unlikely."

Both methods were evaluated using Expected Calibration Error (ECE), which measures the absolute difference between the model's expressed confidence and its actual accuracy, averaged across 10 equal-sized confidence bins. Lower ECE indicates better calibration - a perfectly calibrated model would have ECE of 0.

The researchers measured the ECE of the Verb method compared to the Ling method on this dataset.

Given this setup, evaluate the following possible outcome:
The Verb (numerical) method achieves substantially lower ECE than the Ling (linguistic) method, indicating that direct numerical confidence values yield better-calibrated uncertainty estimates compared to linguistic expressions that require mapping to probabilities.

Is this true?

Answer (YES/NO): NO